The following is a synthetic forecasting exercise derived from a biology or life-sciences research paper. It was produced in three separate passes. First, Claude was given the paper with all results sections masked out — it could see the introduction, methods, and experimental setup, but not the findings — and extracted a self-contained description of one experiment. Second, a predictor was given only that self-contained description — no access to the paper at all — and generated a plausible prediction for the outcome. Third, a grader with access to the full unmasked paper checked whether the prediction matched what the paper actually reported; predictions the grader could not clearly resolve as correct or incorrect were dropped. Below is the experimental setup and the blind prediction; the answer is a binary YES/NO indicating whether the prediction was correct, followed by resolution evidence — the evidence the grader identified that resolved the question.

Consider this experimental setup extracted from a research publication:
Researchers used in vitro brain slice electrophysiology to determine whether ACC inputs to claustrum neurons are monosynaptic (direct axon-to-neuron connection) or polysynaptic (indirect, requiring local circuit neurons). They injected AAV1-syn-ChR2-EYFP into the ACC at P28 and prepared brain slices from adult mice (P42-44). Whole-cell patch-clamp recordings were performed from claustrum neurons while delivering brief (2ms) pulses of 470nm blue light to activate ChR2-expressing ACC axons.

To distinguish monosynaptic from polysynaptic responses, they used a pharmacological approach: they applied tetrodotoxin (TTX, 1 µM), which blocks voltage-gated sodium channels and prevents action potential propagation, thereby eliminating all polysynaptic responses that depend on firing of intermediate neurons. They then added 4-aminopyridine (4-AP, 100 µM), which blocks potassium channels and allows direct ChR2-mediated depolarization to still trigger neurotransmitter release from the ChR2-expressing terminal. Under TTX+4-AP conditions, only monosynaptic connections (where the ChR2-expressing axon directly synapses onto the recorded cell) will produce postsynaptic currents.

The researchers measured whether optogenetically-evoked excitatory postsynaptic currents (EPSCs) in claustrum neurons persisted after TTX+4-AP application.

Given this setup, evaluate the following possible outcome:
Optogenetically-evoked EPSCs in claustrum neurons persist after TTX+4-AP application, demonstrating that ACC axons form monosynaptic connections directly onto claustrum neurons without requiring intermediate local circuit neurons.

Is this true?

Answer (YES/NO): YES